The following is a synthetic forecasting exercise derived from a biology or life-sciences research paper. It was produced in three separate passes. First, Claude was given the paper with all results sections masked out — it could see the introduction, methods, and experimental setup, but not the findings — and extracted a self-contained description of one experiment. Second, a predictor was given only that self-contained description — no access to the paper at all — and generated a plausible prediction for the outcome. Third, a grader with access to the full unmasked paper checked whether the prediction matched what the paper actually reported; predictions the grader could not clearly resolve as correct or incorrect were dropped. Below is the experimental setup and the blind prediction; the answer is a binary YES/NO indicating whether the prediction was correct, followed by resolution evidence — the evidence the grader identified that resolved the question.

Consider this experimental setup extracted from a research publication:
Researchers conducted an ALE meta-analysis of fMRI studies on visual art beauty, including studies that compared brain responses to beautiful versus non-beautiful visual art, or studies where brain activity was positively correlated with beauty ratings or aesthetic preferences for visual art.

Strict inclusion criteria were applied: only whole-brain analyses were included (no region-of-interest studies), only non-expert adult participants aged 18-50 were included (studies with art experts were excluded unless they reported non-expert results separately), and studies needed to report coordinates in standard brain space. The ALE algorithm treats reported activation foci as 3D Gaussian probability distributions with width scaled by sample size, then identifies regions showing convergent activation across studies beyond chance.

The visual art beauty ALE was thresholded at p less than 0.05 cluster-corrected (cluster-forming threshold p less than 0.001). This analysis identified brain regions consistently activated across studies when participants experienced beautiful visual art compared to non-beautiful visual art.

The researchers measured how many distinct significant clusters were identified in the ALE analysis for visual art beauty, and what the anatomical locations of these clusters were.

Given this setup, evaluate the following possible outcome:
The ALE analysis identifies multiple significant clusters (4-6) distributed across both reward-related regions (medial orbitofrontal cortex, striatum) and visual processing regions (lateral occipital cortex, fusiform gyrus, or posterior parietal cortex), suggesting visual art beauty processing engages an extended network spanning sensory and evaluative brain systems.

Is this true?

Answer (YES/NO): NO